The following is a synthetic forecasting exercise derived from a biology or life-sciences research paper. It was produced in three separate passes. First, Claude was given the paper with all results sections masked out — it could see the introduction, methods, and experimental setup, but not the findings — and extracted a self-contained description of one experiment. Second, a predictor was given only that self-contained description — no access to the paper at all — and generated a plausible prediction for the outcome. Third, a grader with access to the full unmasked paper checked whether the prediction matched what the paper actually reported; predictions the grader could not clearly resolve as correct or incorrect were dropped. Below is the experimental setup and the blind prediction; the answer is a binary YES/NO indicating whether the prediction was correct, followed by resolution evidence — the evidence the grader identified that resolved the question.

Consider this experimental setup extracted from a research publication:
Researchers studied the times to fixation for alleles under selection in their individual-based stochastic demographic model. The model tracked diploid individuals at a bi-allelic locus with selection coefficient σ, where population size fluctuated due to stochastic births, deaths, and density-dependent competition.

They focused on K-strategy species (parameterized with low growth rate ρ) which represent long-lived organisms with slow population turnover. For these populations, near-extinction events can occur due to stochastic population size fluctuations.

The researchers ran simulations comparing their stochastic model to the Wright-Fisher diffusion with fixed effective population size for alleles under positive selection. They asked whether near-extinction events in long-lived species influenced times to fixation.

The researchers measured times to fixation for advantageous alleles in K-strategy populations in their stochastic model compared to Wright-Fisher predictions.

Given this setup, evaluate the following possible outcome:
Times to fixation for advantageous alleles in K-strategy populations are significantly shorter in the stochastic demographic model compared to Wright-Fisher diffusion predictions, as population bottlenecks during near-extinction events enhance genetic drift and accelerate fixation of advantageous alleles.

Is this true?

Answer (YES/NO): NO